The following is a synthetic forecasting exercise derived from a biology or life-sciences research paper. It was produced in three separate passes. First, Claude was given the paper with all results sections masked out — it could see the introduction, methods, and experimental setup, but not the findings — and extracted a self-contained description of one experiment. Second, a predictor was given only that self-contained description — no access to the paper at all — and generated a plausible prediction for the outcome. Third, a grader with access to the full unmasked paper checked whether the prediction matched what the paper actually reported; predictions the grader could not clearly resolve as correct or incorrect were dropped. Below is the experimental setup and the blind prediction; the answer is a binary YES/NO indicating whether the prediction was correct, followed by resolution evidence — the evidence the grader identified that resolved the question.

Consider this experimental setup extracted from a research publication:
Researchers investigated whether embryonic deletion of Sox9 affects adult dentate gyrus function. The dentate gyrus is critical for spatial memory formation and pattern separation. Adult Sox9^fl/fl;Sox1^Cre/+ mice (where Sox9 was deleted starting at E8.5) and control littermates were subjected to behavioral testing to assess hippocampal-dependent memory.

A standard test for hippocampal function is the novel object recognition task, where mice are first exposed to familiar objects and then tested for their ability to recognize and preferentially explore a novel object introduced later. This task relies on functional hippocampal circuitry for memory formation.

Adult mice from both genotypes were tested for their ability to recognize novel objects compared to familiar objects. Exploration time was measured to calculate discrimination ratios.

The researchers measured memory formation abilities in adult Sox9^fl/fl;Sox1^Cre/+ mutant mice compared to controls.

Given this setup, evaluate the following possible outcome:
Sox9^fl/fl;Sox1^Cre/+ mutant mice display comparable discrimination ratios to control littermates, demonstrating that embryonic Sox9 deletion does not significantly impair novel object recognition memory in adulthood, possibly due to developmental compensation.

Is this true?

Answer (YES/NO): NO